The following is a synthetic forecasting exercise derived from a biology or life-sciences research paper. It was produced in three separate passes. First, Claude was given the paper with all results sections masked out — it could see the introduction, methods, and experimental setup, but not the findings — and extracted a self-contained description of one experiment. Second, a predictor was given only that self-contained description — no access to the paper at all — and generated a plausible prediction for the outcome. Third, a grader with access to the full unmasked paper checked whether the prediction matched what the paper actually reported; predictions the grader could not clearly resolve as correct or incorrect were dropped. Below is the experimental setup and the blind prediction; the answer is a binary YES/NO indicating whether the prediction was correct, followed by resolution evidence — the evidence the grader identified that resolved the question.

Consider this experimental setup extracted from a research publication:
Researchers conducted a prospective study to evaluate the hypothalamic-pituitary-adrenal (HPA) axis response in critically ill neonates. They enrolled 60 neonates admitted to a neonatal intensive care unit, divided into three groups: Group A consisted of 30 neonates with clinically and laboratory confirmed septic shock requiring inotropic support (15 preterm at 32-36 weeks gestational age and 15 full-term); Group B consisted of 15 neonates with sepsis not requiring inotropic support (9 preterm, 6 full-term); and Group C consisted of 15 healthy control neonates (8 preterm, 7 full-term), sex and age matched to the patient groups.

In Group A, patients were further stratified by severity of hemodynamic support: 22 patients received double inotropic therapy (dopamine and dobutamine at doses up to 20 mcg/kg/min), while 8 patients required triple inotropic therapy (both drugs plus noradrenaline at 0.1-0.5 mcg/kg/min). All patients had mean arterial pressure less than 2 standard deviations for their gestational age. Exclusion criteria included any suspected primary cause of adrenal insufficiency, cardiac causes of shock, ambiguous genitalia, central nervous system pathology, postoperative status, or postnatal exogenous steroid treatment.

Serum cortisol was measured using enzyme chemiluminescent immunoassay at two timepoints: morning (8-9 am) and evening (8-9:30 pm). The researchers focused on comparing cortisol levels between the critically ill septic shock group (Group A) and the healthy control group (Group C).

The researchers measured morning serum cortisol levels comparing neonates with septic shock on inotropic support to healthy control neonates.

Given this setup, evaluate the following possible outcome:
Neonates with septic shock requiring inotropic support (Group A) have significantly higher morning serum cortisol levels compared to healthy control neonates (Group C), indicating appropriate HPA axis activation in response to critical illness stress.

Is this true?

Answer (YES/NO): NO